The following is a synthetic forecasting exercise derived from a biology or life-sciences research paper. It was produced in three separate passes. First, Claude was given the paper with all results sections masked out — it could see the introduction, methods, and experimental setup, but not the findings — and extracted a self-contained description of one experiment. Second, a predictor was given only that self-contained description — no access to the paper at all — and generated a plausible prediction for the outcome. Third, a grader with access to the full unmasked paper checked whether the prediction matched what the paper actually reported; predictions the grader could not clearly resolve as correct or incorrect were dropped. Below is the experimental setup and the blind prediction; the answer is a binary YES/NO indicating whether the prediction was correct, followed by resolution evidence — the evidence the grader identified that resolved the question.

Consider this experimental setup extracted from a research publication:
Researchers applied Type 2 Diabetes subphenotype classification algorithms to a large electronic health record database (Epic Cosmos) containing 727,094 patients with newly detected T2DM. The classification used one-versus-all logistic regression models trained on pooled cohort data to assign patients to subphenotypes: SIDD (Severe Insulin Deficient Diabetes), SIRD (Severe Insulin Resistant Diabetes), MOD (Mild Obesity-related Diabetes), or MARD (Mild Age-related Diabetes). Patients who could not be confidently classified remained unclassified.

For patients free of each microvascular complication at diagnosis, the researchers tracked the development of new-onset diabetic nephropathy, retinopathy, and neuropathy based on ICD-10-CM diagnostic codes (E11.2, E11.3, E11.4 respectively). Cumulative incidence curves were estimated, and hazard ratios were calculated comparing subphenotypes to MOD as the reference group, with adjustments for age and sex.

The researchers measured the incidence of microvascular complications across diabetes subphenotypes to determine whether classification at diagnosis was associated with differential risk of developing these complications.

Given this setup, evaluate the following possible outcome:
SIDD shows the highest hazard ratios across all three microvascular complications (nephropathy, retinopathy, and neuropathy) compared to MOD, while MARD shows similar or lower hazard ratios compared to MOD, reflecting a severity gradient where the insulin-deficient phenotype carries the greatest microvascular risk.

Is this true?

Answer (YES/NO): NO